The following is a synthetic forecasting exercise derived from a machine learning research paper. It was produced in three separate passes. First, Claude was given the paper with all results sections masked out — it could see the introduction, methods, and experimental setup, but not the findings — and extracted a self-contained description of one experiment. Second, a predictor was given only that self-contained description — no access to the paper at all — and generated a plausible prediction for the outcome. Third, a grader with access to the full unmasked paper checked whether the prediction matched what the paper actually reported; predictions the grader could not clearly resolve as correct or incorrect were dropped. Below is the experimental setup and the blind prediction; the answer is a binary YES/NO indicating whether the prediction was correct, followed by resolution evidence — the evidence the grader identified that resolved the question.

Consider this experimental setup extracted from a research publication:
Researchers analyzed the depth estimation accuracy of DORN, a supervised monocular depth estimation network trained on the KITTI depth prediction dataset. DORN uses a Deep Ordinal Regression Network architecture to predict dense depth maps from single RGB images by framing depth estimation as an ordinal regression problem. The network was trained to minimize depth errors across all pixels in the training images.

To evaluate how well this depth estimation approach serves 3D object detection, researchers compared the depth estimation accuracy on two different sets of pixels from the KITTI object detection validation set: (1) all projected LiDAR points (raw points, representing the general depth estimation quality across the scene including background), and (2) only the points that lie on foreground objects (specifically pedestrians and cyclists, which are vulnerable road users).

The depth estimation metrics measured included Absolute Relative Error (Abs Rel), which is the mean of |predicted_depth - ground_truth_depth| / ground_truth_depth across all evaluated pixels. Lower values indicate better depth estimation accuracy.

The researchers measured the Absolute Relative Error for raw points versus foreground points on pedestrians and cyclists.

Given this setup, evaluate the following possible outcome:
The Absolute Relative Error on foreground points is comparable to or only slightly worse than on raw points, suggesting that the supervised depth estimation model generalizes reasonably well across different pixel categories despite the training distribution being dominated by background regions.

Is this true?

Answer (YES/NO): NO